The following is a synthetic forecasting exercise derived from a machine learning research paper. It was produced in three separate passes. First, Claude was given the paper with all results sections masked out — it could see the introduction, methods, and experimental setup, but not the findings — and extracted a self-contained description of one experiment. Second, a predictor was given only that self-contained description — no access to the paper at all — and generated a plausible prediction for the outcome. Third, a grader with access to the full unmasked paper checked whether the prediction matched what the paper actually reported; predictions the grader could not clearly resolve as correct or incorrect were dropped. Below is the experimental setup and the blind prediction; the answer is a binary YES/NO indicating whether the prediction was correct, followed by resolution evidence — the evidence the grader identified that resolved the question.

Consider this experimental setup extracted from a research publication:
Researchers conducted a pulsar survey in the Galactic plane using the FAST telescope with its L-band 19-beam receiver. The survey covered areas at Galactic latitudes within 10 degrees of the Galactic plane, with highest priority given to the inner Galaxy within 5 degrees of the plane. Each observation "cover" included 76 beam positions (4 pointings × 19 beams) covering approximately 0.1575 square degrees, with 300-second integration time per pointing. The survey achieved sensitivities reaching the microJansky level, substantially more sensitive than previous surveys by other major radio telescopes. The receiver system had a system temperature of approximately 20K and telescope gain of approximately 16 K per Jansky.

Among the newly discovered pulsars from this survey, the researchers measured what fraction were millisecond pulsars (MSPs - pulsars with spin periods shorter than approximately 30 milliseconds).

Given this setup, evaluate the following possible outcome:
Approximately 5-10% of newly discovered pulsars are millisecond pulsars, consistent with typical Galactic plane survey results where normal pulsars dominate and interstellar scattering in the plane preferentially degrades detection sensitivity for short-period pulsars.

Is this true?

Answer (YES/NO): NO